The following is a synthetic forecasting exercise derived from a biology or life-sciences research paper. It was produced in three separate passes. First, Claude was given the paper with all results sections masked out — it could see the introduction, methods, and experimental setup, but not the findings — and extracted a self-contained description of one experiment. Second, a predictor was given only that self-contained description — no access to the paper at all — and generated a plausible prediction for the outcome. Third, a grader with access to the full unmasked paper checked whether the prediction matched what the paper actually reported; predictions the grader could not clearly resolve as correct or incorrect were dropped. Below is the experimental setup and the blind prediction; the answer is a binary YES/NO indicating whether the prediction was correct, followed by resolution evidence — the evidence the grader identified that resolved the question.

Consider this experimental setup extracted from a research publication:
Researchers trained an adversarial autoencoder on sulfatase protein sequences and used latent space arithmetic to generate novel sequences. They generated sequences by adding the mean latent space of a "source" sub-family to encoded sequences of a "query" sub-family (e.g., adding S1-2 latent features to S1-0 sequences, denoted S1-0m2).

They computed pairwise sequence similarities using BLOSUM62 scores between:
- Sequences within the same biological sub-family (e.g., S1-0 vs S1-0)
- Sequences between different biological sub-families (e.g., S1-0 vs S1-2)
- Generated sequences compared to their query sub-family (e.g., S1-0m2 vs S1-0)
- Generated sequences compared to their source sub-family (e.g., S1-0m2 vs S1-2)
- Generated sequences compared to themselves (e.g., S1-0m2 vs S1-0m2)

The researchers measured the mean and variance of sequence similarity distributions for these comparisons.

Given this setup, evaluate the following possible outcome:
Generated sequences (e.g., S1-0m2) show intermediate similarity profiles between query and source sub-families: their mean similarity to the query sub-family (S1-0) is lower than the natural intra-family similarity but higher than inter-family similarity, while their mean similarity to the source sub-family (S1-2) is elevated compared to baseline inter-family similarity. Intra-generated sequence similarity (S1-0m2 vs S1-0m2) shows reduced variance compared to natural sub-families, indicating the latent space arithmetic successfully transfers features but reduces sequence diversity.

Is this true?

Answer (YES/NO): NO